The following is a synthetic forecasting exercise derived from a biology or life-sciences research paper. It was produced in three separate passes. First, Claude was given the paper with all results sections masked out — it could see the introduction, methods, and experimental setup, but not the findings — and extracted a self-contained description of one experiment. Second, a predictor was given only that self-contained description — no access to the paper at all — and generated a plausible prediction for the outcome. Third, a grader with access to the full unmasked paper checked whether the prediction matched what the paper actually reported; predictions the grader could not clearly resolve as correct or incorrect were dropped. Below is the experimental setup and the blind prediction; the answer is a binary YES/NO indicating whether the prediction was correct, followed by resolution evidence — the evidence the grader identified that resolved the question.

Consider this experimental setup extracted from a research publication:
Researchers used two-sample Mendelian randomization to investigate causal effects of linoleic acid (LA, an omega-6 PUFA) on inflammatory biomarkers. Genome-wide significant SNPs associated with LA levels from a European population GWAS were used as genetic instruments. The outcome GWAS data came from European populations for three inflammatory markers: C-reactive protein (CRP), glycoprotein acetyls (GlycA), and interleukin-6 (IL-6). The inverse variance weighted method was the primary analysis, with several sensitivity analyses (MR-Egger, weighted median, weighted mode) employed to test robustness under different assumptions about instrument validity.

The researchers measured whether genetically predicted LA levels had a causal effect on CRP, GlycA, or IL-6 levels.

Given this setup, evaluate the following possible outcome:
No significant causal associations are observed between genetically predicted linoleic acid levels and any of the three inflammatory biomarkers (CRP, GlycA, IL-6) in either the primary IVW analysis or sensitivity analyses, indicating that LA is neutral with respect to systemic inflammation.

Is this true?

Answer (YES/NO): NO